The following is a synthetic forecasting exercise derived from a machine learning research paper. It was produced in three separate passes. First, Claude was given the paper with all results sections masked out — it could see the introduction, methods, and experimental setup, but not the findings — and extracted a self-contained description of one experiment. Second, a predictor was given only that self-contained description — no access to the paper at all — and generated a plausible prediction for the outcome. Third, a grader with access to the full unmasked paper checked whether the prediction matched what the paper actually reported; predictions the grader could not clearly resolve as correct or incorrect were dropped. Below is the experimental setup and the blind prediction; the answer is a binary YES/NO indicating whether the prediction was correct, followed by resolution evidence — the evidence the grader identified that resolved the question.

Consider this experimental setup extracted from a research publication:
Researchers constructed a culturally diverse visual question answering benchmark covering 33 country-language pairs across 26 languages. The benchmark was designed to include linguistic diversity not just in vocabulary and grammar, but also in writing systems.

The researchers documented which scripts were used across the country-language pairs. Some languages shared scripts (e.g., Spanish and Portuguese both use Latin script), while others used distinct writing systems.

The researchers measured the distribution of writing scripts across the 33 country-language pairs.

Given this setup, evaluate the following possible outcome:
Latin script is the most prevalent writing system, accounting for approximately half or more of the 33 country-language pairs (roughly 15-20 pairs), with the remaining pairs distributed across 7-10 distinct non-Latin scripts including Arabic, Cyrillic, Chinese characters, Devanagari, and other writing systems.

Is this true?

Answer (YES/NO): YES